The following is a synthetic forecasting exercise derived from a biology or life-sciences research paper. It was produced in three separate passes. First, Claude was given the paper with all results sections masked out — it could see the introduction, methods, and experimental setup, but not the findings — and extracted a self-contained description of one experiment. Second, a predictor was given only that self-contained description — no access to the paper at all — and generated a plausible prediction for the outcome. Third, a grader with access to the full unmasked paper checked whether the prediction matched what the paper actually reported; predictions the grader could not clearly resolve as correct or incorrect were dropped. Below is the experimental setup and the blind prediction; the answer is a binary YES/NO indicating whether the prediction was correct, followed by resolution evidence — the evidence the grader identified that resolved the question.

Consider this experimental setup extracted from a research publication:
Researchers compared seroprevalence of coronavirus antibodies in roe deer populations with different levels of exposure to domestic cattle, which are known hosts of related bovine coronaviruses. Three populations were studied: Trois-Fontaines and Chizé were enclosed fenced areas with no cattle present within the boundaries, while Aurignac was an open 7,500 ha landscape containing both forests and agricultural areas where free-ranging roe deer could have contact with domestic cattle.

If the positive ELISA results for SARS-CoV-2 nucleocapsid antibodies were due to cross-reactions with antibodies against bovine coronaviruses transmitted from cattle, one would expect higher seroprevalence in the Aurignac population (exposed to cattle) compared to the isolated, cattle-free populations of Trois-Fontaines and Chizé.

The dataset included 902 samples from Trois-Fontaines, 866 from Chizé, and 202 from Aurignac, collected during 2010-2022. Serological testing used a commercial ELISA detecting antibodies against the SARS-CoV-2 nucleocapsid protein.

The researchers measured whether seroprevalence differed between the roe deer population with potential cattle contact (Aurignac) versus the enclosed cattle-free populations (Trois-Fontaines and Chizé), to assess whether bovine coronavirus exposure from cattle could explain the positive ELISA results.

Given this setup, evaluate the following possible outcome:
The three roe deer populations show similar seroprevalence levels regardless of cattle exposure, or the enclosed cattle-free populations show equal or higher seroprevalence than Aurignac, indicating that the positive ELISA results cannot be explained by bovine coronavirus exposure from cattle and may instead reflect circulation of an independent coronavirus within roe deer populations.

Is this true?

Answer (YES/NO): YES